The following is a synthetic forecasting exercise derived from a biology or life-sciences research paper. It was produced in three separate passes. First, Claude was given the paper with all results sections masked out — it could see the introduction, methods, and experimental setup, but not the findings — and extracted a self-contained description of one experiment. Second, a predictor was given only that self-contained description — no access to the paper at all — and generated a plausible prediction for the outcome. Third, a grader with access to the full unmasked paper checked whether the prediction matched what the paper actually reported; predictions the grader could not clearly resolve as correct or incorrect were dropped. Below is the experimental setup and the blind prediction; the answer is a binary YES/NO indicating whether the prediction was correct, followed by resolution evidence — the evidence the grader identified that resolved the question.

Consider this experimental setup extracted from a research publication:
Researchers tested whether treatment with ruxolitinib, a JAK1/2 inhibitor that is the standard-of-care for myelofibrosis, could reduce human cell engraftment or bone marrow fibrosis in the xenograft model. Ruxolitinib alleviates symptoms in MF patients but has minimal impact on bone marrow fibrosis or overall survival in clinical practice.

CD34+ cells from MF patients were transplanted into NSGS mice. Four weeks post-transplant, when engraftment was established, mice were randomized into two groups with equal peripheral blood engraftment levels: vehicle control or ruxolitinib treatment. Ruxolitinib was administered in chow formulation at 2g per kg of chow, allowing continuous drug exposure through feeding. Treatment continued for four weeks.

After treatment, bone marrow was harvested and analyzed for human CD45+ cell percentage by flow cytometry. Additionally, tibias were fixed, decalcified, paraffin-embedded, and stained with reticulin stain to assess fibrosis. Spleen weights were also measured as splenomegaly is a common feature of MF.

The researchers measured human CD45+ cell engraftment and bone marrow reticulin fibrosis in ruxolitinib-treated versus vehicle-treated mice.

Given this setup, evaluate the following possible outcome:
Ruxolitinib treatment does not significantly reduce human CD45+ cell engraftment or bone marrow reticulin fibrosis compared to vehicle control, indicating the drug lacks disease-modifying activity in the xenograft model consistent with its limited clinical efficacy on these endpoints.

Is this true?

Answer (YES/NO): NO